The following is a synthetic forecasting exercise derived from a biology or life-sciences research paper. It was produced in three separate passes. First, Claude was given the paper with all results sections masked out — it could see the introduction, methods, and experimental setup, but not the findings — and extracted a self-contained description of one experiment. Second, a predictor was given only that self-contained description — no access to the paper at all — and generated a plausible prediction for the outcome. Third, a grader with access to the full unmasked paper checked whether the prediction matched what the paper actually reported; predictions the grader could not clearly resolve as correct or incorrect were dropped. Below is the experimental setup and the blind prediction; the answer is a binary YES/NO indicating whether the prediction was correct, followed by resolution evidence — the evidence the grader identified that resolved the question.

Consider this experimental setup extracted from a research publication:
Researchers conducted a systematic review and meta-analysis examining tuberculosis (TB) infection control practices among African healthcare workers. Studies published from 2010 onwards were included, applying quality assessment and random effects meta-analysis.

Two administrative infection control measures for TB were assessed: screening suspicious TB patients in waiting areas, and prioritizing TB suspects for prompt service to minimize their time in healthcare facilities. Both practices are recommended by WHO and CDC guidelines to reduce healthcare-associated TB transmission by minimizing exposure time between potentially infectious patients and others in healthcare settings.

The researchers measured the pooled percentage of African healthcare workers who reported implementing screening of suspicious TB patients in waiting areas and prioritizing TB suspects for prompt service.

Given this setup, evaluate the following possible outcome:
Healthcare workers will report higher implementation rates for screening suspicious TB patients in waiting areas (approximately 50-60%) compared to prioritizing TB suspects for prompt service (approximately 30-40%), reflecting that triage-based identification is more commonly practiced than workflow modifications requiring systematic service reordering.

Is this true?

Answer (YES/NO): NO